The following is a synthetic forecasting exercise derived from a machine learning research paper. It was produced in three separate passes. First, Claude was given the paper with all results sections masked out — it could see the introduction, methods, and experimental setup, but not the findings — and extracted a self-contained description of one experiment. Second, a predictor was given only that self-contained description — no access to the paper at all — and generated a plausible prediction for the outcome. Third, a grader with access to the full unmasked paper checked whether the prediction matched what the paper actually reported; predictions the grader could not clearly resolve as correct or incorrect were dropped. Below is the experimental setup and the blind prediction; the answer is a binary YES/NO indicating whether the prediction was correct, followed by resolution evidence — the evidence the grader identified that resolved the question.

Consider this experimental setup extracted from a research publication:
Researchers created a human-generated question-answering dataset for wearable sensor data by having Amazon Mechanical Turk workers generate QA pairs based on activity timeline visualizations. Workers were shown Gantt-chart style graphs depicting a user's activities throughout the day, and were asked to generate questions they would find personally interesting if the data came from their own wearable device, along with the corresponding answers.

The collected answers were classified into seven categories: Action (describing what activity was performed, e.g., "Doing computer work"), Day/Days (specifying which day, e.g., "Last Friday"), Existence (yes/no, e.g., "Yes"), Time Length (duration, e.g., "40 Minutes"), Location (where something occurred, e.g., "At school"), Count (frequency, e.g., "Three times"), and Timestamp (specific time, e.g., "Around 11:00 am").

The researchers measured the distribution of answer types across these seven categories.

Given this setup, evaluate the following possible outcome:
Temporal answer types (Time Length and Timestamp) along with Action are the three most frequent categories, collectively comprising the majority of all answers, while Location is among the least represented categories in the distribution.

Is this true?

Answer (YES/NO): NO